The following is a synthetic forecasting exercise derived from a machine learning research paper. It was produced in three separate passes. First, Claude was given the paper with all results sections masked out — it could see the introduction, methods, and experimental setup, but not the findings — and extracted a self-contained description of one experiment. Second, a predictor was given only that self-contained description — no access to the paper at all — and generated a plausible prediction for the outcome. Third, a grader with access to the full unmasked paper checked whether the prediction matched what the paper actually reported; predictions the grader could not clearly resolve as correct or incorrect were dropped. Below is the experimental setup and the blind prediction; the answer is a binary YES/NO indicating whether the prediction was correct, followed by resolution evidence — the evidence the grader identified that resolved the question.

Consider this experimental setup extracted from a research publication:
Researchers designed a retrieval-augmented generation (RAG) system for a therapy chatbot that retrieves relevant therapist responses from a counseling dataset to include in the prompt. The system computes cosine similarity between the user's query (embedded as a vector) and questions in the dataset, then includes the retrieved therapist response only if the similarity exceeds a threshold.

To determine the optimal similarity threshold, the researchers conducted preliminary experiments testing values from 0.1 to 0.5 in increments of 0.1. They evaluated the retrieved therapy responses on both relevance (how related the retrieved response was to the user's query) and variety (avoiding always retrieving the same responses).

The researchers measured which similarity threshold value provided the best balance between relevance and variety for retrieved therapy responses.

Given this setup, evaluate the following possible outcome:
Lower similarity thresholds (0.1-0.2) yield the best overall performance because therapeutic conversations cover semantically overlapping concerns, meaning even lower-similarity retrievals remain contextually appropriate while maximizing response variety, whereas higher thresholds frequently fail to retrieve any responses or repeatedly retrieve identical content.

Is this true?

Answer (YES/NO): NO